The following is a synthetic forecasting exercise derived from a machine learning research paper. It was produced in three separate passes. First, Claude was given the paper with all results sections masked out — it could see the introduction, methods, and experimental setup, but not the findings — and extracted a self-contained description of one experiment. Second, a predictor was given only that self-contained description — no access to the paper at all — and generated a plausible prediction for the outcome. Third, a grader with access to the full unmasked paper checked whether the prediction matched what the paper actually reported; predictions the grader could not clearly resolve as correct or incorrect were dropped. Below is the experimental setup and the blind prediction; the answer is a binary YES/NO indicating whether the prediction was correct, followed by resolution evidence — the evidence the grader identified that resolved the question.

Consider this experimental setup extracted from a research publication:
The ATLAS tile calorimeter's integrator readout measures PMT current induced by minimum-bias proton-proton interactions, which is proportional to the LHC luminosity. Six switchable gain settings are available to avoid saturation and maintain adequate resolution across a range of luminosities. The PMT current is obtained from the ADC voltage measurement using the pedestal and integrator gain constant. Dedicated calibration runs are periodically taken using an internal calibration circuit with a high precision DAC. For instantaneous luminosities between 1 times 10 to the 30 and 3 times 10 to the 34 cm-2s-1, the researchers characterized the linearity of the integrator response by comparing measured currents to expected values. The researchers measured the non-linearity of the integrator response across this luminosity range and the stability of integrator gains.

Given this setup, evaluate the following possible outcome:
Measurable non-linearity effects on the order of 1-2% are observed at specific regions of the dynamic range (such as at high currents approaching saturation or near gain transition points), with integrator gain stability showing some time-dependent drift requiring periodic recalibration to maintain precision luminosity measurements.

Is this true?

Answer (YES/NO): NO